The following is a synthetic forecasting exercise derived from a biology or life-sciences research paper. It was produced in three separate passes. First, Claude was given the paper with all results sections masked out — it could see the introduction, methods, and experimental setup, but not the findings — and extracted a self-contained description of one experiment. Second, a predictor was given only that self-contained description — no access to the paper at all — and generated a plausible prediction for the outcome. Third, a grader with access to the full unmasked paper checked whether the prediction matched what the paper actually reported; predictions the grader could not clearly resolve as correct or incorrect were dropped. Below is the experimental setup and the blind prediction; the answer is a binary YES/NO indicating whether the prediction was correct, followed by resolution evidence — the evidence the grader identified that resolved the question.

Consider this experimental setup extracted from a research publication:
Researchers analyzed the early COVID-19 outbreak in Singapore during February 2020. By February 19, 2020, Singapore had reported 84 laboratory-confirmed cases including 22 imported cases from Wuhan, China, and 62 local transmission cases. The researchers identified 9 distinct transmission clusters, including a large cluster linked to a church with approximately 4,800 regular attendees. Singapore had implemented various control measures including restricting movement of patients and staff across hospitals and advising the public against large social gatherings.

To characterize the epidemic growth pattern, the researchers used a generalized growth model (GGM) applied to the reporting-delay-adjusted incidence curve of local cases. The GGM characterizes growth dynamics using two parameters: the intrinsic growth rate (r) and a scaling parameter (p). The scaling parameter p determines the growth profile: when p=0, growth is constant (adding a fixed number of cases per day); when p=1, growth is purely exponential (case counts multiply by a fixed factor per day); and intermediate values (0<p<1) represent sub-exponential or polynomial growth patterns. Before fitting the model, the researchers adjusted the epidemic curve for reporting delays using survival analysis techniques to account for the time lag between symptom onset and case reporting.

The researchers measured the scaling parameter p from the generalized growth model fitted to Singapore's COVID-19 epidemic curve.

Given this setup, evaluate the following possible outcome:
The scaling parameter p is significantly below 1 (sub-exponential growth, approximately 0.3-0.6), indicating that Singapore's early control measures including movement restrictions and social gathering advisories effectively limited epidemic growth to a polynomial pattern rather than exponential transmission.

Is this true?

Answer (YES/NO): YES